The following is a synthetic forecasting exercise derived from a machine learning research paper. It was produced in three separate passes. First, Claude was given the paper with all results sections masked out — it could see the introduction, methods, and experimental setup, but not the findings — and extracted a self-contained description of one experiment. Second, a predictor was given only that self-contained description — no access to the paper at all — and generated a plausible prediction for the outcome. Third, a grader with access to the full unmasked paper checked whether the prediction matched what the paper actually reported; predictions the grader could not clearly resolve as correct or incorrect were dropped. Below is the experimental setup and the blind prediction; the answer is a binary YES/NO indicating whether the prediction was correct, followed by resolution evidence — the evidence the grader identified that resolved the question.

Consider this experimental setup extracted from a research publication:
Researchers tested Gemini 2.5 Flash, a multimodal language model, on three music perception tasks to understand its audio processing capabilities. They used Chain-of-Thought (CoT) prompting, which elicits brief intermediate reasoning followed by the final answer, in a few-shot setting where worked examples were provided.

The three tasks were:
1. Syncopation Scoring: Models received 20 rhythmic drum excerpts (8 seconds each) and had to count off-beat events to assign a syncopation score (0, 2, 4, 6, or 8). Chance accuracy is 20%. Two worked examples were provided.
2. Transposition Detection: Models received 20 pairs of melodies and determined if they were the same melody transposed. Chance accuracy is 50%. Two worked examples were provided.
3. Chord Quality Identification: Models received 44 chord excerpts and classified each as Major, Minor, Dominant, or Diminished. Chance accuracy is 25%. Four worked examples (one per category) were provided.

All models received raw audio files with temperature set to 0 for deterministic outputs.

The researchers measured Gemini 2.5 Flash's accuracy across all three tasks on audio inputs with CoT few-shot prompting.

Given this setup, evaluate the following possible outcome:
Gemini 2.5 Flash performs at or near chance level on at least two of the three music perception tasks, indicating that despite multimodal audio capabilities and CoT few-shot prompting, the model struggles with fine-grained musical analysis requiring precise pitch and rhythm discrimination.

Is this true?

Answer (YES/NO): NO